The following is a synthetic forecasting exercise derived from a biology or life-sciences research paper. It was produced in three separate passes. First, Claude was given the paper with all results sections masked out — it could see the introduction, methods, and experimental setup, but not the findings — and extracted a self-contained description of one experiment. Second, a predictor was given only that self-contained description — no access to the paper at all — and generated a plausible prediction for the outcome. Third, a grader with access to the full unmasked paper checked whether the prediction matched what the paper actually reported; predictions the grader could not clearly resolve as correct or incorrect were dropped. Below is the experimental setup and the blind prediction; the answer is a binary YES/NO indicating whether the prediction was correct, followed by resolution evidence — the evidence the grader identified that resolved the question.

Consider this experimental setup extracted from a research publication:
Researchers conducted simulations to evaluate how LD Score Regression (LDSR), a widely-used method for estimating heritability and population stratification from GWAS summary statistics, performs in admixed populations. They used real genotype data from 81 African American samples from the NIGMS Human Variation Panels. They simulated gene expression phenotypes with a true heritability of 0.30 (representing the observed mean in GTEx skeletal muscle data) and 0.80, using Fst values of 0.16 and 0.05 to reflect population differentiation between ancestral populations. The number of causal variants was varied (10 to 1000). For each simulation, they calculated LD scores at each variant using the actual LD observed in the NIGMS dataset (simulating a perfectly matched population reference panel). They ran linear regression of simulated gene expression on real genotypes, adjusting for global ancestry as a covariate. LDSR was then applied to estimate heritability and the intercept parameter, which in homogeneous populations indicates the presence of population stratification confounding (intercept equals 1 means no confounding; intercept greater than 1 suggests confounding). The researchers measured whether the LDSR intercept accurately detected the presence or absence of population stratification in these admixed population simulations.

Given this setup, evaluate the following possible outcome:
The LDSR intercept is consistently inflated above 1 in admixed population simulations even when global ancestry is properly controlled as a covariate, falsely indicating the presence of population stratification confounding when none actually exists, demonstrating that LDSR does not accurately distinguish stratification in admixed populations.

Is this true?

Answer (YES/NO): NO